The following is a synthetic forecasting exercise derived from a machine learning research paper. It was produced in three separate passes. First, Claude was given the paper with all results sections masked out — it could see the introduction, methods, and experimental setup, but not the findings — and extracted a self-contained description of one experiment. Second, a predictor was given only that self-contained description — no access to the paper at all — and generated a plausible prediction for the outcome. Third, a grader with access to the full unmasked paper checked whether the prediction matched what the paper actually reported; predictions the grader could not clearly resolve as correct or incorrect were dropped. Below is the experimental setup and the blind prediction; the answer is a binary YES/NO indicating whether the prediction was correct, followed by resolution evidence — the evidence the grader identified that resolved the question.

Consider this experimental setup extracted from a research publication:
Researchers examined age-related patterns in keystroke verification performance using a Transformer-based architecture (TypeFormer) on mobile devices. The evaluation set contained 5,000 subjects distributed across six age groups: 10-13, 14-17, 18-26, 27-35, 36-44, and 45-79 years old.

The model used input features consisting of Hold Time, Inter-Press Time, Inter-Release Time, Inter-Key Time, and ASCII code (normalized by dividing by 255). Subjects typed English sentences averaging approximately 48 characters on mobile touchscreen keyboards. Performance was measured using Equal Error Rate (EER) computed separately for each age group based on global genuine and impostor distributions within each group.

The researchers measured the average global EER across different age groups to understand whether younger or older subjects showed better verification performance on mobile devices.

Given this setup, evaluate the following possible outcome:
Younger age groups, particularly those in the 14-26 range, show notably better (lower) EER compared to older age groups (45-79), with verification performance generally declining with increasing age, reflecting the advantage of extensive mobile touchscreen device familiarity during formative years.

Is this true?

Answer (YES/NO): NO